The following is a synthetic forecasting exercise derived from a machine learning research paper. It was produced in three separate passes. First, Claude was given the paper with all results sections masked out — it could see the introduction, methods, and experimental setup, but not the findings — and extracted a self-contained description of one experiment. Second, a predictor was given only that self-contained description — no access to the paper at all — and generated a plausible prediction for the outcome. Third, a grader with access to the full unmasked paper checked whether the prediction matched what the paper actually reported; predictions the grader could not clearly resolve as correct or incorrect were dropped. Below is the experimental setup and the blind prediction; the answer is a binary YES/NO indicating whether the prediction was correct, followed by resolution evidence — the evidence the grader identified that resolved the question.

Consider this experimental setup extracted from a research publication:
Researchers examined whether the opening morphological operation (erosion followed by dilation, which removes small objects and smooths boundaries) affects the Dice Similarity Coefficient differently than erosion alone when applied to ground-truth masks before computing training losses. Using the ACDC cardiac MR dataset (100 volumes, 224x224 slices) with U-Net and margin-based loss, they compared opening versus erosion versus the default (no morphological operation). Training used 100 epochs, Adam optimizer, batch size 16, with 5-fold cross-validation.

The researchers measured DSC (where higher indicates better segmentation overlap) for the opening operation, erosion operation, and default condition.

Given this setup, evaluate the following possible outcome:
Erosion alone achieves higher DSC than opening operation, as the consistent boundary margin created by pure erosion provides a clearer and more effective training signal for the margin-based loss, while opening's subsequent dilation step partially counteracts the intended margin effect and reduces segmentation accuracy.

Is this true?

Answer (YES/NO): YES